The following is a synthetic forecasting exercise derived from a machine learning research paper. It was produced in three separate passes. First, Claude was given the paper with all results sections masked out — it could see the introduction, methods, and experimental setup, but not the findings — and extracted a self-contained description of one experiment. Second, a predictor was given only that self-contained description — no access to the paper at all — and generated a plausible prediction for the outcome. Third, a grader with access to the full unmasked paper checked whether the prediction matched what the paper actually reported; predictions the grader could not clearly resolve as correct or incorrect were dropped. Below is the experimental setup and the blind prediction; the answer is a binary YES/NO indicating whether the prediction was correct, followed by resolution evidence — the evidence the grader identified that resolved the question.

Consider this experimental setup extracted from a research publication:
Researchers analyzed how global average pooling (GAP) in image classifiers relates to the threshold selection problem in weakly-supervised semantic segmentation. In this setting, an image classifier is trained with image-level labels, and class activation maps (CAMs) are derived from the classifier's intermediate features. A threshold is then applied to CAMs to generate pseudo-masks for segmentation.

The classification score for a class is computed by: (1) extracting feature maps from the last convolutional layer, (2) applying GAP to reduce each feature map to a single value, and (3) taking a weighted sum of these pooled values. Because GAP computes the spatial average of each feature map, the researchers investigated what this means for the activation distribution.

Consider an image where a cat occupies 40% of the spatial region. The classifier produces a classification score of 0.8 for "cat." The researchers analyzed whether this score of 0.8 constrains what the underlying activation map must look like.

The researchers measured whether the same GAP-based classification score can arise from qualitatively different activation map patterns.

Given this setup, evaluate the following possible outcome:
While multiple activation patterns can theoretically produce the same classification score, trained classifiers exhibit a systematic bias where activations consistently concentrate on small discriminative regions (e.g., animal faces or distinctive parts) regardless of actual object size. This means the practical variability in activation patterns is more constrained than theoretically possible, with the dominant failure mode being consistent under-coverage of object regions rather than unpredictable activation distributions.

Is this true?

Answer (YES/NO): NO